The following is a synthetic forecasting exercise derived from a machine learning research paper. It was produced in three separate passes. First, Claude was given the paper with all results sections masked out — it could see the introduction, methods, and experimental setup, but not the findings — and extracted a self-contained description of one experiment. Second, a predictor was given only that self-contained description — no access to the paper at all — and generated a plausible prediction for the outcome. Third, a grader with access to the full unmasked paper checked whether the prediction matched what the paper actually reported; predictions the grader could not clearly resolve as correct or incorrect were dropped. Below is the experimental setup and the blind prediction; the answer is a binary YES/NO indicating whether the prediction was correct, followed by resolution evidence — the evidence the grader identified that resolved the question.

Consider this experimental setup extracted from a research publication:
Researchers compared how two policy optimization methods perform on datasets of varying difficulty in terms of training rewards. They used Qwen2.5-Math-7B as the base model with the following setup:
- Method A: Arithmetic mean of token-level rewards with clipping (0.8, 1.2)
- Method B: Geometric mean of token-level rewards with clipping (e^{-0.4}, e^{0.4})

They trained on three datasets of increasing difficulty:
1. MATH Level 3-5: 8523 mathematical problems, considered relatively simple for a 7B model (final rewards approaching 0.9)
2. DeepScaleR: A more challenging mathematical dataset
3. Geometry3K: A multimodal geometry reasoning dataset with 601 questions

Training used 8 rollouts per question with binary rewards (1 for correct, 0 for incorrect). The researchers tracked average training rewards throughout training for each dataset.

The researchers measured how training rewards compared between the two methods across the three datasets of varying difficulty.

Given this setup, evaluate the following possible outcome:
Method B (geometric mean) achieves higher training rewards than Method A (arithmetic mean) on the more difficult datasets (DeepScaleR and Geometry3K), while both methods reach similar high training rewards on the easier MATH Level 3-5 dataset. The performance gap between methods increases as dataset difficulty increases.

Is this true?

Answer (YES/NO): YES